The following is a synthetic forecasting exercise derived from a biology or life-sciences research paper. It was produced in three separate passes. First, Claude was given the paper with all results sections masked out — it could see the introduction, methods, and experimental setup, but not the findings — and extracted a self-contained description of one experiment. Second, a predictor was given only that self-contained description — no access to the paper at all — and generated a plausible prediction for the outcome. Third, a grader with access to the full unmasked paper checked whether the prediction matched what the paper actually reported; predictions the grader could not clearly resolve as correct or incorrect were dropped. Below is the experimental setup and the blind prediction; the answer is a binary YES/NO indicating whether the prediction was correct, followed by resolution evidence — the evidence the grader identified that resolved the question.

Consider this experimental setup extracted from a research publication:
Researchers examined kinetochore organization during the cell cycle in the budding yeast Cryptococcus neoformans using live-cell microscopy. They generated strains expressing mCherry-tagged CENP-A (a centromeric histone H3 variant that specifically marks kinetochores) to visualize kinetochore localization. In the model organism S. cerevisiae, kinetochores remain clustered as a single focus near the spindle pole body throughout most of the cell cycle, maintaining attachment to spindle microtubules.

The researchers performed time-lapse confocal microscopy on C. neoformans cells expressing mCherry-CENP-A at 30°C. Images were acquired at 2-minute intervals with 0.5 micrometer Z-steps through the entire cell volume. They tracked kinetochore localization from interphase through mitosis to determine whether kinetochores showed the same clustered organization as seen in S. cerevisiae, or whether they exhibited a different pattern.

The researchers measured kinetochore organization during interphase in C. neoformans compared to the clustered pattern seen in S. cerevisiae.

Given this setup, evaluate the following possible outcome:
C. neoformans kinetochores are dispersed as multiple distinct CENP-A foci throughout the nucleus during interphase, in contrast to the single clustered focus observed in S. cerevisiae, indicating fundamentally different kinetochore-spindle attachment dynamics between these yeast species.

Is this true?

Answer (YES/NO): YES